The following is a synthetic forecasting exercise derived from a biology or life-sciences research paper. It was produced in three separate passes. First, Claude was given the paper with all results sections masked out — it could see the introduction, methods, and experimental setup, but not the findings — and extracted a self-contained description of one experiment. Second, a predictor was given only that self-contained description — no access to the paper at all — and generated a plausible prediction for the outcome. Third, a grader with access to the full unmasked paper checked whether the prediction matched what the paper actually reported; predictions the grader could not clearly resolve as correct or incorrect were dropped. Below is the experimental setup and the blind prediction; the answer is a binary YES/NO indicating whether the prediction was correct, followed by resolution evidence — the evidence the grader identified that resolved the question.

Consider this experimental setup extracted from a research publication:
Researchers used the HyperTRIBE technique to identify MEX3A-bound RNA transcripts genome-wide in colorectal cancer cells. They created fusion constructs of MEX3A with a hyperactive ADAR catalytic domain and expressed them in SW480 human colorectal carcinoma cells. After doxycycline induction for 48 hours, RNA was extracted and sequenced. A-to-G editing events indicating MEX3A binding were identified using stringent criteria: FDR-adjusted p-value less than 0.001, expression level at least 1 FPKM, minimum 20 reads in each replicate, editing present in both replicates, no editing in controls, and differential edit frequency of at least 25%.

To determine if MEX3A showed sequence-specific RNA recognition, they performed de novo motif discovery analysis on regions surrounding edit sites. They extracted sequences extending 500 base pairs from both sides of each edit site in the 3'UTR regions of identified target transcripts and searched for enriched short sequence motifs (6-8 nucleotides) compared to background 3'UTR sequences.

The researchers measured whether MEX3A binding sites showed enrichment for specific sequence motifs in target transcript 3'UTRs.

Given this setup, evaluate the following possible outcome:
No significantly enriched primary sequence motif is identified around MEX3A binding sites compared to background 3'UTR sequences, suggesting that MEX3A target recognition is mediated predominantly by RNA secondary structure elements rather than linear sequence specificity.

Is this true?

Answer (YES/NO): NO